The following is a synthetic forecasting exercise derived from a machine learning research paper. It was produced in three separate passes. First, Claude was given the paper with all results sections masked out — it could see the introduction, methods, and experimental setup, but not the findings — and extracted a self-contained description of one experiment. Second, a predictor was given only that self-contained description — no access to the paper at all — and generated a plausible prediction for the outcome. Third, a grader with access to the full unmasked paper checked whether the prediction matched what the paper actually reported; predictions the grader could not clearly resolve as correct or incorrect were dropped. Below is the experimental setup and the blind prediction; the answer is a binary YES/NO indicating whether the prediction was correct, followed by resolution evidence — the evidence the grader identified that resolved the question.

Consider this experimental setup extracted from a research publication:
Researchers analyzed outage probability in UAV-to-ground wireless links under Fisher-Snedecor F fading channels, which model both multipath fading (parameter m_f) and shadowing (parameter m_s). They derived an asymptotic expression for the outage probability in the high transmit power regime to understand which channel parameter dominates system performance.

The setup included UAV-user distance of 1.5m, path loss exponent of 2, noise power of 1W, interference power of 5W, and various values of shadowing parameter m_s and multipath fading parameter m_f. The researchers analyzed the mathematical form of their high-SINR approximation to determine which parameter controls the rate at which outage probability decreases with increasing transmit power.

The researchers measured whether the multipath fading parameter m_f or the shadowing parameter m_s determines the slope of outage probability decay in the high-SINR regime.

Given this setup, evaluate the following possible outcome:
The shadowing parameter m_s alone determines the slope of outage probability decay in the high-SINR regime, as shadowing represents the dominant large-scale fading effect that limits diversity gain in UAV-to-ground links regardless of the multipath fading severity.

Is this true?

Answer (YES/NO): NO